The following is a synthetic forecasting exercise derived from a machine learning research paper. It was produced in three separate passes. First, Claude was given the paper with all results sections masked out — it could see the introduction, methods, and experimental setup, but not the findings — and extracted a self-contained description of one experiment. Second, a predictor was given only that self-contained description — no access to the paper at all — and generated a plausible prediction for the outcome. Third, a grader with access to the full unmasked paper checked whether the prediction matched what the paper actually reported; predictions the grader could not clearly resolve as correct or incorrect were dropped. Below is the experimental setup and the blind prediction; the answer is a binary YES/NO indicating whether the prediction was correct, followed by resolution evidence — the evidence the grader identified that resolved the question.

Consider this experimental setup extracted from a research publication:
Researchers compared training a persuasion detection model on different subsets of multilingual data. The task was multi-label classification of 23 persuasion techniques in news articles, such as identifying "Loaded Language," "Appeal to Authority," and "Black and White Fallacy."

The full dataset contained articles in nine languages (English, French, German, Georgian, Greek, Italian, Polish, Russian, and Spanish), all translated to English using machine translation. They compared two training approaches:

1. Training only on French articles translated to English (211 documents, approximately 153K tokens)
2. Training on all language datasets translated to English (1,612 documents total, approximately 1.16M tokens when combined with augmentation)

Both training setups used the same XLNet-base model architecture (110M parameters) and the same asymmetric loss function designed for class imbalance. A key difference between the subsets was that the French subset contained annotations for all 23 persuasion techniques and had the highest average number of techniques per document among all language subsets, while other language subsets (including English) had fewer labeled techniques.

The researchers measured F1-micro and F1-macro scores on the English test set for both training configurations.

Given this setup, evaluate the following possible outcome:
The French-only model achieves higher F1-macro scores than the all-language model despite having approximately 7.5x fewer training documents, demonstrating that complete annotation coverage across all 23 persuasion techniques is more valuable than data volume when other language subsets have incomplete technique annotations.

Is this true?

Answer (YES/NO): NO